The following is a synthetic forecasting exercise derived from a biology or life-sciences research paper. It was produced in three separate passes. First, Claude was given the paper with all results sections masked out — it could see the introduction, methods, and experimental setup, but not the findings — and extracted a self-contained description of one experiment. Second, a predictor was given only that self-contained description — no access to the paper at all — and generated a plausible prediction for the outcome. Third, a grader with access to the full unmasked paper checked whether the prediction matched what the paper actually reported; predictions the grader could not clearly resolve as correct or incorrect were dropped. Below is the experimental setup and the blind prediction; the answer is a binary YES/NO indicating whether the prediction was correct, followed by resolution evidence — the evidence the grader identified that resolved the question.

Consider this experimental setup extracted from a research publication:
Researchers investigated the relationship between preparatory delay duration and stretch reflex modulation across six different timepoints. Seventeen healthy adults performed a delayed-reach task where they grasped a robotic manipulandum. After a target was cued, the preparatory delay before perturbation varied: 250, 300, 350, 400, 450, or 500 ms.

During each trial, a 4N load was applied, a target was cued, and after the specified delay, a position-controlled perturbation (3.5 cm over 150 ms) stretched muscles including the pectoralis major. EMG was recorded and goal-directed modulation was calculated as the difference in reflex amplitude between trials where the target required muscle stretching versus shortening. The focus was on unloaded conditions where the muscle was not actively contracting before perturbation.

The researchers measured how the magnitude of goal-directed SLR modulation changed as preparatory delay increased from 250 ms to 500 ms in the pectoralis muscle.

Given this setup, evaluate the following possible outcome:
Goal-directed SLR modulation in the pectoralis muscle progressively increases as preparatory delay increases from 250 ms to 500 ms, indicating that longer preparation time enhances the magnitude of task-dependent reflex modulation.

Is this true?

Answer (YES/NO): NO